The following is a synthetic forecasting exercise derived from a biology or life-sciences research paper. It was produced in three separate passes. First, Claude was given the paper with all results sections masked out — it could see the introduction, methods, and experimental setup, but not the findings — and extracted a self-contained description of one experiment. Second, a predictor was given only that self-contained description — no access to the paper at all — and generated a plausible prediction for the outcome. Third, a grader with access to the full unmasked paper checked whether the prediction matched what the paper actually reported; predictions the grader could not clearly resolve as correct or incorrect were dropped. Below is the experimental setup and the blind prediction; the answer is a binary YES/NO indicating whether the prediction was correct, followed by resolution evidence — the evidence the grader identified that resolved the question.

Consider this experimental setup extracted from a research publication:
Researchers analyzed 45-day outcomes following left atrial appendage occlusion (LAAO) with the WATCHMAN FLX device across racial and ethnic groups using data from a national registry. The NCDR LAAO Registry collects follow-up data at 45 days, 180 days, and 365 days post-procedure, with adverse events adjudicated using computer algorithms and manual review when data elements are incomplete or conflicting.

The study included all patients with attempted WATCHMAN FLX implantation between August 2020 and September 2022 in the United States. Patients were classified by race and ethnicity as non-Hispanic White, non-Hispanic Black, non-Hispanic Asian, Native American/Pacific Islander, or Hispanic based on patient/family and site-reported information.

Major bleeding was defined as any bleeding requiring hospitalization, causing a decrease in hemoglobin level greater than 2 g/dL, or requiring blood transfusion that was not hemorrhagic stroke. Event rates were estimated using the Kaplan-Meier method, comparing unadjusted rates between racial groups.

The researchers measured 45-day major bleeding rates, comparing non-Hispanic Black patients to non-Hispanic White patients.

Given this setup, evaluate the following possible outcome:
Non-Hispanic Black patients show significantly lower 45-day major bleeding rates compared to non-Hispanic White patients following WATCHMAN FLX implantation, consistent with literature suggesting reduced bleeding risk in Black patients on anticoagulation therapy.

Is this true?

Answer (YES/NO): NO